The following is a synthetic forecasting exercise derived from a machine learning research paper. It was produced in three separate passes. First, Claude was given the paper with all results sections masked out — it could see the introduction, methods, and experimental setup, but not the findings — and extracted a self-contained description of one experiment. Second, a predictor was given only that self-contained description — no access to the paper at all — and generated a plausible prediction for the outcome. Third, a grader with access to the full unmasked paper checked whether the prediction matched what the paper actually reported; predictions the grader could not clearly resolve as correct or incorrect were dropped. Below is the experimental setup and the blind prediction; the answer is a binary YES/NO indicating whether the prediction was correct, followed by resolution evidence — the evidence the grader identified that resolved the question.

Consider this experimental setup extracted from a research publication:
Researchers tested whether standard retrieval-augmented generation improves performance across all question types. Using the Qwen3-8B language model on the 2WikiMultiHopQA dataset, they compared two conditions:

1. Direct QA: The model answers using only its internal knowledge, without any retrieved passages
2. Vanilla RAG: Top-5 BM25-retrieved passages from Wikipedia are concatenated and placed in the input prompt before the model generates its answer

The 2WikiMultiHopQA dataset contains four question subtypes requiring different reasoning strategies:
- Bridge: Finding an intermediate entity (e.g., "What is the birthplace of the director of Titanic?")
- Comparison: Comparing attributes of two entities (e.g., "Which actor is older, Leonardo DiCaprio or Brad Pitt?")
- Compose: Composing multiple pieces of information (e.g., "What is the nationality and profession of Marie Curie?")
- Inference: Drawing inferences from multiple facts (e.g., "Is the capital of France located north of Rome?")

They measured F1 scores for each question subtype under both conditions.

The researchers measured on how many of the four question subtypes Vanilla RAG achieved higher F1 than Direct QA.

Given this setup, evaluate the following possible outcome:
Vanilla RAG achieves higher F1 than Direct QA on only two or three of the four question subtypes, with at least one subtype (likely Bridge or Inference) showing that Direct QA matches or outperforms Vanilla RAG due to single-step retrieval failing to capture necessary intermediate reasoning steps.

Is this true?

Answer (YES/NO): NO